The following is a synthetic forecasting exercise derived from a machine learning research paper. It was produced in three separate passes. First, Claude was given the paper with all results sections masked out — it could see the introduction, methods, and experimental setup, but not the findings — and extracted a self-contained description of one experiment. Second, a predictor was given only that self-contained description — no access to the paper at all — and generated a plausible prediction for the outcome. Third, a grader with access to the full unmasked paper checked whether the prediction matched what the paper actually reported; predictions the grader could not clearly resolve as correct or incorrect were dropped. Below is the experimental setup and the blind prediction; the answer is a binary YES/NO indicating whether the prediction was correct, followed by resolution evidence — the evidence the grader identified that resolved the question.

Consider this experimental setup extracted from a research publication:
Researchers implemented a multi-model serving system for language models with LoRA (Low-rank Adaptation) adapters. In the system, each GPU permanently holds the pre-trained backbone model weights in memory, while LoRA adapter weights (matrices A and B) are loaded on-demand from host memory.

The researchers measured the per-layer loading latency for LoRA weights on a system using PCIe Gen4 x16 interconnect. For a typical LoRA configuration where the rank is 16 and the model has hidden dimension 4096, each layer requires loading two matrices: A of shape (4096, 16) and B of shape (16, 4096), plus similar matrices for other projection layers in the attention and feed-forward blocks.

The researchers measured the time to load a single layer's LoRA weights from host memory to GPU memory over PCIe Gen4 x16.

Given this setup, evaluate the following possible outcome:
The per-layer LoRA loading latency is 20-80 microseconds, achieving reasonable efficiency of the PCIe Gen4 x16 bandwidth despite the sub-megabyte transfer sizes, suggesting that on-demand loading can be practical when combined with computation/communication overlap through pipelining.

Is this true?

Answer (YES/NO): YES